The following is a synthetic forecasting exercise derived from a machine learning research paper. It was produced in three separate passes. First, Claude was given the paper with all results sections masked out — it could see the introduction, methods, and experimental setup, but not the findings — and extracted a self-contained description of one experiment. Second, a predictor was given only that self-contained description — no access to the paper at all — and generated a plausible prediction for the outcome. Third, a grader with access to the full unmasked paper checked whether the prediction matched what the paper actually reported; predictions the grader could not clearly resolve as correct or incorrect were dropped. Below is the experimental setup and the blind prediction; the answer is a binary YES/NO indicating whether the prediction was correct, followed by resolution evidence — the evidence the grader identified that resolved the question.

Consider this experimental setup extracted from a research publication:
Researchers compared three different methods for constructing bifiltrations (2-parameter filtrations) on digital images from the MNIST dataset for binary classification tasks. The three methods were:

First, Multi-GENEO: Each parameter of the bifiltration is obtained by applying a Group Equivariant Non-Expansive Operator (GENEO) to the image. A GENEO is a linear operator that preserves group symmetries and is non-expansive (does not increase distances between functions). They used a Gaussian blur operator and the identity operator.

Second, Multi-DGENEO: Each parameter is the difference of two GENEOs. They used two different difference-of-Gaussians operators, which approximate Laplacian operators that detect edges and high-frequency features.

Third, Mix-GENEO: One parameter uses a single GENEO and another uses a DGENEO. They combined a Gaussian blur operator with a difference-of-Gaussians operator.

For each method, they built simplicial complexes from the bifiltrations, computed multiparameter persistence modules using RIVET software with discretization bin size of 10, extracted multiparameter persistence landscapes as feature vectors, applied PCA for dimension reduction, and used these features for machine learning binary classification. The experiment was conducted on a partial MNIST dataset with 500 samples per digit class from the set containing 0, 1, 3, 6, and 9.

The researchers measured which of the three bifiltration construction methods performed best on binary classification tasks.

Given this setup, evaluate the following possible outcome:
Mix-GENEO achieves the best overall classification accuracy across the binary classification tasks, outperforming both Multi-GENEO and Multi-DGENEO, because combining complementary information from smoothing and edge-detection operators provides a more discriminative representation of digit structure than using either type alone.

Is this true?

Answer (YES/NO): YES